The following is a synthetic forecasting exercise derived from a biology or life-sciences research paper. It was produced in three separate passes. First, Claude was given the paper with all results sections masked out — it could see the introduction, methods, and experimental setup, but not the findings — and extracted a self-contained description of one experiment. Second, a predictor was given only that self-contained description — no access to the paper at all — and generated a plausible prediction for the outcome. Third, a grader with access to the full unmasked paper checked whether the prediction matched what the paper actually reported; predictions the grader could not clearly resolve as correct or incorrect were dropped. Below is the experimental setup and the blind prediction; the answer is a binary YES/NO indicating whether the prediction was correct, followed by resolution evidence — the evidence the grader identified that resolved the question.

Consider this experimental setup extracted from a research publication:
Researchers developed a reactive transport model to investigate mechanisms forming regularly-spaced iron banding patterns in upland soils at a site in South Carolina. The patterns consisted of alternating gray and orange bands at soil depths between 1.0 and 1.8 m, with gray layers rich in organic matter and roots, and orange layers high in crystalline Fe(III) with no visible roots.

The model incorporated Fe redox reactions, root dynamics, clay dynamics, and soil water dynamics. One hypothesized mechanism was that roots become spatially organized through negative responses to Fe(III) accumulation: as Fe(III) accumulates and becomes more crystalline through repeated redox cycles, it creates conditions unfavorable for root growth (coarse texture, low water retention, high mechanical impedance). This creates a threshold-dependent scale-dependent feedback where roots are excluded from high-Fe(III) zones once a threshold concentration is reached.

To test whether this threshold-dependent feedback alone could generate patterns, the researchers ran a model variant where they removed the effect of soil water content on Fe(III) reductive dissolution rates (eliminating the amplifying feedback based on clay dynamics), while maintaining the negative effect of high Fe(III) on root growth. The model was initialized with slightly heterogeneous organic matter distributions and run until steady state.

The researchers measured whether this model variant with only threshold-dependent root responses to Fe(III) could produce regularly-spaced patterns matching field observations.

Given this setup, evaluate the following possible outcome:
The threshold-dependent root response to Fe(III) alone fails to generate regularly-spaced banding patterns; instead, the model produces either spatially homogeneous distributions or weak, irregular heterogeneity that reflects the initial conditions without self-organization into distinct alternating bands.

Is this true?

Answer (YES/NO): YES